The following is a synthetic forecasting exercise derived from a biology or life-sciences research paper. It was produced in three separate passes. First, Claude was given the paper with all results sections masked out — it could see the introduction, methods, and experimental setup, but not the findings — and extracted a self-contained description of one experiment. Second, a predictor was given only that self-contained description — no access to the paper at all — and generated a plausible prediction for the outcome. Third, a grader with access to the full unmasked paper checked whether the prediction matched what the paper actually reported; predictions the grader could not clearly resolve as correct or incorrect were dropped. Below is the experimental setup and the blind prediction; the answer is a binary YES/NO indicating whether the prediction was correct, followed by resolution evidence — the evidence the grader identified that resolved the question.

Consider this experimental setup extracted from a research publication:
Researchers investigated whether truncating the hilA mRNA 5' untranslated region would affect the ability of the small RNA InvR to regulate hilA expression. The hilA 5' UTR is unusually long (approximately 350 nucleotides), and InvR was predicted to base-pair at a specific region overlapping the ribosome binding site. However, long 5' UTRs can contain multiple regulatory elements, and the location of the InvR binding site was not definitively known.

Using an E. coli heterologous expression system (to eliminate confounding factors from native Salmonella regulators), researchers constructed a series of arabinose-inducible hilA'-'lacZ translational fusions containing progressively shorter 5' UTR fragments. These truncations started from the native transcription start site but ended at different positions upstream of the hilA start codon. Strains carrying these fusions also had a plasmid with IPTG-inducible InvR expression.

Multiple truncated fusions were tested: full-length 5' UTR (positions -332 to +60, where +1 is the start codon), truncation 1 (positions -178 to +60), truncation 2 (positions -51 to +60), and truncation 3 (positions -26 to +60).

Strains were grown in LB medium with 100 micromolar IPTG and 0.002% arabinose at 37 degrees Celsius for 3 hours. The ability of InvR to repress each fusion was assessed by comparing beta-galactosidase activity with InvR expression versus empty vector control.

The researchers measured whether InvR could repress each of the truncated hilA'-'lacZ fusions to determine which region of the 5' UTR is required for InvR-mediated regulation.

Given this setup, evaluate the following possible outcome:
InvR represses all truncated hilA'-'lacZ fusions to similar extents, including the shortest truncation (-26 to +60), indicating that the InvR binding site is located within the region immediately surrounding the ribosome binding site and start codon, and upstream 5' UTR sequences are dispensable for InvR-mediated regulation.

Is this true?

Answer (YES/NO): NO